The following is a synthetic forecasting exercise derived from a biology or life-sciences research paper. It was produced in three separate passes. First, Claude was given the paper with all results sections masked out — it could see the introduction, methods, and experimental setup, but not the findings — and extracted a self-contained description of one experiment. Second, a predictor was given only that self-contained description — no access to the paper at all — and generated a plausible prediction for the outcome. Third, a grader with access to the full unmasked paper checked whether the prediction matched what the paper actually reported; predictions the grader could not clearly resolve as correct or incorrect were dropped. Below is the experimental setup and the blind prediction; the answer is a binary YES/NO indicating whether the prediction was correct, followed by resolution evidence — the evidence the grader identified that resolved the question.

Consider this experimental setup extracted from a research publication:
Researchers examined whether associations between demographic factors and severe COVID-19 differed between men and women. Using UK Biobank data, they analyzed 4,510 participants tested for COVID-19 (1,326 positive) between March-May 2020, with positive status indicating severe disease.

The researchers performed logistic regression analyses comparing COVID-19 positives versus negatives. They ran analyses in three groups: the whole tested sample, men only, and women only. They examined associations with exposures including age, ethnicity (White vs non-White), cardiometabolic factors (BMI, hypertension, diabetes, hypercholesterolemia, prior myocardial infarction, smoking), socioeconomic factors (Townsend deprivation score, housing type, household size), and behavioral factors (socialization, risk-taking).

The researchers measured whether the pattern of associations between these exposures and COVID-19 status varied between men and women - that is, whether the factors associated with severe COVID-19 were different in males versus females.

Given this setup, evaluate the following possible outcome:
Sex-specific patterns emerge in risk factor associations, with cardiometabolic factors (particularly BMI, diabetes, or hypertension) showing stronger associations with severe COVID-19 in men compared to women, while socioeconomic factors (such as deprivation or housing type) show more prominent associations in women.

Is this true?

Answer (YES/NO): NO